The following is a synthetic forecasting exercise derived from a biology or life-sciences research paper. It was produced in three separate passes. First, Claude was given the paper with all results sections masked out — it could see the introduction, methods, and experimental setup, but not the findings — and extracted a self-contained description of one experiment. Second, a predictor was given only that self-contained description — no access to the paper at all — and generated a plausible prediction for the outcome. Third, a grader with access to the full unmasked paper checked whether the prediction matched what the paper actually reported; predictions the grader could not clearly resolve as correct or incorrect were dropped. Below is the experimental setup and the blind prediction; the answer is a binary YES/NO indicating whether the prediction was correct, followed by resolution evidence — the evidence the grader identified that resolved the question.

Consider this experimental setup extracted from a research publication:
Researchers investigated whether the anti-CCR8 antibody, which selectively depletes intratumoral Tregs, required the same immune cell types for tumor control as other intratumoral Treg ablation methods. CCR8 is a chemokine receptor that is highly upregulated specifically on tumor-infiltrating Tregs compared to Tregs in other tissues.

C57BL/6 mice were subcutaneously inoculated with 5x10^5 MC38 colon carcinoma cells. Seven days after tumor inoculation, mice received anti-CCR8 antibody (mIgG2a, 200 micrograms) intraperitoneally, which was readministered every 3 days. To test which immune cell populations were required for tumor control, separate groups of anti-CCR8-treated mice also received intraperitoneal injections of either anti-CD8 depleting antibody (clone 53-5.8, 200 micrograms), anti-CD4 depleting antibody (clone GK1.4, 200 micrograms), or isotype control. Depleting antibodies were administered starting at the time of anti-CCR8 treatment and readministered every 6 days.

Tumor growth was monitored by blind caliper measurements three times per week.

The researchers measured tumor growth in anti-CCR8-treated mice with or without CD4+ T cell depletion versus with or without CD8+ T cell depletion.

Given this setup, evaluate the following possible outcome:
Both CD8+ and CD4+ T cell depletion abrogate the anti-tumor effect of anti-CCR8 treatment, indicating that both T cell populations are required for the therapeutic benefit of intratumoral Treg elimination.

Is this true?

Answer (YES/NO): NO